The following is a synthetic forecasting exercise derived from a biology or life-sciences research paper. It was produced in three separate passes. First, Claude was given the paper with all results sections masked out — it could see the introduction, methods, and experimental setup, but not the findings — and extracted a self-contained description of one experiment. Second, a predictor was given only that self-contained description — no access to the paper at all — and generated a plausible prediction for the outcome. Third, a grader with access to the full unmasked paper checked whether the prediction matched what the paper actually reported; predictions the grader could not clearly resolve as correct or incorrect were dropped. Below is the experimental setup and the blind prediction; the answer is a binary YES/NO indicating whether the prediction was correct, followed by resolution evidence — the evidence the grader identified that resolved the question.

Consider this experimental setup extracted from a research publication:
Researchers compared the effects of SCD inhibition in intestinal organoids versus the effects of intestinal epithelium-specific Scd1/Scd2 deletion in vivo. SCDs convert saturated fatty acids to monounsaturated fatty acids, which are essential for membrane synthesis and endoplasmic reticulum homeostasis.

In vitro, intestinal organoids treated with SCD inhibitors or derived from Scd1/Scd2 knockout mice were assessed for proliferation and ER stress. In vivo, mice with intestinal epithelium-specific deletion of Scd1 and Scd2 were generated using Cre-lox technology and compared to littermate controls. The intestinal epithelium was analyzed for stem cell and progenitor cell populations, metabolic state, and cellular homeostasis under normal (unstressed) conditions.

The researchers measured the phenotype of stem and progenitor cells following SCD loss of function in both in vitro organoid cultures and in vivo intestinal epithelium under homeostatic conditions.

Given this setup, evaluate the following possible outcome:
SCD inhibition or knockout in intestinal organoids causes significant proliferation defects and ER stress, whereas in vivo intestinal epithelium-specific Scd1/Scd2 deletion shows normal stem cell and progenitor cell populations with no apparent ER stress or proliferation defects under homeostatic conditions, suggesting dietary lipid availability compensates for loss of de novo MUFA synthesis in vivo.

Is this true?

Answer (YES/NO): NO